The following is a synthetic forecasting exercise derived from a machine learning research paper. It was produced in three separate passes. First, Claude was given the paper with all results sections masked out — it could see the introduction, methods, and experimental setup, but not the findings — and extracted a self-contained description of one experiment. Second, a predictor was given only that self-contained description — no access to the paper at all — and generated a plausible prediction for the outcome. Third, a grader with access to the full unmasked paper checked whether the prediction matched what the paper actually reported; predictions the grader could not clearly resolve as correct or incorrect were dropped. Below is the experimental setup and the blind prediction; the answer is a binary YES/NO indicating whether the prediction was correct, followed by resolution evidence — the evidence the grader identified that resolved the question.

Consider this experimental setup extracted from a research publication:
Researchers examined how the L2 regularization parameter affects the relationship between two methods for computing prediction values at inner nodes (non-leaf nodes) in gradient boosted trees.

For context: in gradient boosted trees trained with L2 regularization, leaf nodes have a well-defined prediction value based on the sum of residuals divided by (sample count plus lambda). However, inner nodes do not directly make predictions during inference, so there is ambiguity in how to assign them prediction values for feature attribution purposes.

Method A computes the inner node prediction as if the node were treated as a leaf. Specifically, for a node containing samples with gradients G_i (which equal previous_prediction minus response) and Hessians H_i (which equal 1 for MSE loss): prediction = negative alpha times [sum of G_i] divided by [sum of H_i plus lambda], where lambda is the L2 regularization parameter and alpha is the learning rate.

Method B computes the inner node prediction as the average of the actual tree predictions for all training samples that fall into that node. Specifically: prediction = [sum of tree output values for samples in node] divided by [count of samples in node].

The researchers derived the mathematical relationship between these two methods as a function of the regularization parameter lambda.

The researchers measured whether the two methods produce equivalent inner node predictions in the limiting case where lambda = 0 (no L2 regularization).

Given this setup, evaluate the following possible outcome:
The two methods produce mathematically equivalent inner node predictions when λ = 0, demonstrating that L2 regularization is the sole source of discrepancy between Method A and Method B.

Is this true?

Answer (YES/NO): YES